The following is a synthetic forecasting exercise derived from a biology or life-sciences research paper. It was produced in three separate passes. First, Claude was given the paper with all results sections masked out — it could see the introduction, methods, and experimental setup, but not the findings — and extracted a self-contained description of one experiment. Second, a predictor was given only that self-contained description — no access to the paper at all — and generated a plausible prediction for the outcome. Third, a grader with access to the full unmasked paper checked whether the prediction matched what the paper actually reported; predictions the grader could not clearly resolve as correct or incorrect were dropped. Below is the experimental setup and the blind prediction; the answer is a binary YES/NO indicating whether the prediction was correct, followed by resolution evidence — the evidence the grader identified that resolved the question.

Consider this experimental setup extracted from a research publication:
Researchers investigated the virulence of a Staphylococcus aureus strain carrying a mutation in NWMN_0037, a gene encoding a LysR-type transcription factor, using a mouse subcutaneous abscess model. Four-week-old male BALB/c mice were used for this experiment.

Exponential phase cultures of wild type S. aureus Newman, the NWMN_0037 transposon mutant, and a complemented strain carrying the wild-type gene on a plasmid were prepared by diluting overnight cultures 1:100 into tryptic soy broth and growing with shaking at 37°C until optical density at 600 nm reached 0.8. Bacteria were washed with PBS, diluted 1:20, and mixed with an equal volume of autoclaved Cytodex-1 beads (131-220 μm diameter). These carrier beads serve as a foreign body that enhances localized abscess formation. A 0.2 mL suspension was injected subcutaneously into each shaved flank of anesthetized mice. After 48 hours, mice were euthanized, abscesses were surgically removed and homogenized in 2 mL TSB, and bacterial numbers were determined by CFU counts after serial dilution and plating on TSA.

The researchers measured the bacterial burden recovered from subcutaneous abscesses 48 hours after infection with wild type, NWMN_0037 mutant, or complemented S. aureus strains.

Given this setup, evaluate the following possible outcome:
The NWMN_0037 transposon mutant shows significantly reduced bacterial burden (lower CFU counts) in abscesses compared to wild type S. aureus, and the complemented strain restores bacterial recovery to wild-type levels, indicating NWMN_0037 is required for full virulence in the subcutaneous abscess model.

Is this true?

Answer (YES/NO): YES